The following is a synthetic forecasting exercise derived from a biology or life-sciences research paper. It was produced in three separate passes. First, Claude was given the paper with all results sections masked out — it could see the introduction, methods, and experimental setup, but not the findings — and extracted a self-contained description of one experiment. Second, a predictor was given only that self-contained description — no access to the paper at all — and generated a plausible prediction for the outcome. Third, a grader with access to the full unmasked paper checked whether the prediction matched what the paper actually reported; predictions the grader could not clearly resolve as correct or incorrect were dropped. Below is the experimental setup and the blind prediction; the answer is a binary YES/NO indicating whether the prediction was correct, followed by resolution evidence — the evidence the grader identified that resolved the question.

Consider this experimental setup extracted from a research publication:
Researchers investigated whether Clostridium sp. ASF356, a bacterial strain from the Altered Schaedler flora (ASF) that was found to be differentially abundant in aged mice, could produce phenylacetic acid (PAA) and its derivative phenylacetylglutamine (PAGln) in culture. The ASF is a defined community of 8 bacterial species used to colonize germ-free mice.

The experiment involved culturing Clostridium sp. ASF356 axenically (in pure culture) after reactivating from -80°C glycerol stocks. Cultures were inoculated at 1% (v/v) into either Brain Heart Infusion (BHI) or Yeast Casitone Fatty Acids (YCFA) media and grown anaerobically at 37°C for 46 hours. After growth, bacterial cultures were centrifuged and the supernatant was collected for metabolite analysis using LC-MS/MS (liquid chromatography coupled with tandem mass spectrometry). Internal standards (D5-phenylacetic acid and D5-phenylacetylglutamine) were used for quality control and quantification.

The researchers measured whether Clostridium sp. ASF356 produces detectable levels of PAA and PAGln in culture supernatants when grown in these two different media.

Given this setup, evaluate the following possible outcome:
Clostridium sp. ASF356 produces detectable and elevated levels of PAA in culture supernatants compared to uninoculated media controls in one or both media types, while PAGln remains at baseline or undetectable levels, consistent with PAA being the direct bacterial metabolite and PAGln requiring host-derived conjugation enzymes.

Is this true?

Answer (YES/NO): YES